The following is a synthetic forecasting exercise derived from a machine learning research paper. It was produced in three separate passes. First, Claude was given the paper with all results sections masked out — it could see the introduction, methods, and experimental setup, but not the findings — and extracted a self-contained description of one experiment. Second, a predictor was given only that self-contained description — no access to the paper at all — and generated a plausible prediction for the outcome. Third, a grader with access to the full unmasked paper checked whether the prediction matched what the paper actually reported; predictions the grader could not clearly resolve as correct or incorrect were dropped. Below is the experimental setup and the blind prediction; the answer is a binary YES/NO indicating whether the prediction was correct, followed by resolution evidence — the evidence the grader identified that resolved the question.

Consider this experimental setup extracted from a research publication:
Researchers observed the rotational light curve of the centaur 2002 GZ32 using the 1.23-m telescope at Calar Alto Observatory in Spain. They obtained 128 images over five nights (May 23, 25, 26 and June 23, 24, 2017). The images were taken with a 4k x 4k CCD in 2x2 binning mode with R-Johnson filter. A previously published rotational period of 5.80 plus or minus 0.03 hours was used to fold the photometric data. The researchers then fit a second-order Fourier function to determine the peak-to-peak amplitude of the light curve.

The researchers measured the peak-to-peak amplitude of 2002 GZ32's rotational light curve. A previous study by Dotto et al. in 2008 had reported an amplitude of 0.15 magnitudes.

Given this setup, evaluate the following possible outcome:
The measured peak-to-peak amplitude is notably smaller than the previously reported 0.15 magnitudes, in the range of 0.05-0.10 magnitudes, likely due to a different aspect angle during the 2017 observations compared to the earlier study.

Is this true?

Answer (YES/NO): NO